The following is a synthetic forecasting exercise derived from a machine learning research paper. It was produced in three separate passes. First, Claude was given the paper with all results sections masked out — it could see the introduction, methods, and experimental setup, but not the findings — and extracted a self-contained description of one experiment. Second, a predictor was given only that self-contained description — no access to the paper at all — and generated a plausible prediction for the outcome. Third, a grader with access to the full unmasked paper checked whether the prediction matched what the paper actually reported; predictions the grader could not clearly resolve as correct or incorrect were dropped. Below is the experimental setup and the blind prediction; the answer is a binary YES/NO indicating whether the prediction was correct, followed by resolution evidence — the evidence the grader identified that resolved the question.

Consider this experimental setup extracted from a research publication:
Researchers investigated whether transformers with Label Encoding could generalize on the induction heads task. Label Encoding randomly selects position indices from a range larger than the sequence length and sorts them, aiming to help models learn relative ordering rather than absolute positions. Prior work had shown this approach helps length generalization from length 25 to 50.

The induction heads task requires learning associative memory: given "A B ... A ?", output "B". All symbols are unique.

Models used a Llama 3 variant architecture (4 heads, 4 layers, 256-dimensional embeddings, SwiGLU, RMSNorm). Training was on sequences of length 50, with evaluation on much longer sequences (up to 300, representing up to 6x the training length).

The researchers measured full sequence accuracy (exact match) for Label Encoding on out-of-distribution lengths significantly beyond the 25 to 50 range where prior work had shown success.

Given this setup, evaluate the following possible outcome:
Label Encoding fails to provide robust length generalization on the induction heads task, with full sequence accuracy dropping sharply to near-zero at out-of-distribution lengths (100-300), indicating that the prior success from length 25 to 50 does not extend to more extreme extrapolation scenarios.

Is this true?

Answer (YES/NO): YES